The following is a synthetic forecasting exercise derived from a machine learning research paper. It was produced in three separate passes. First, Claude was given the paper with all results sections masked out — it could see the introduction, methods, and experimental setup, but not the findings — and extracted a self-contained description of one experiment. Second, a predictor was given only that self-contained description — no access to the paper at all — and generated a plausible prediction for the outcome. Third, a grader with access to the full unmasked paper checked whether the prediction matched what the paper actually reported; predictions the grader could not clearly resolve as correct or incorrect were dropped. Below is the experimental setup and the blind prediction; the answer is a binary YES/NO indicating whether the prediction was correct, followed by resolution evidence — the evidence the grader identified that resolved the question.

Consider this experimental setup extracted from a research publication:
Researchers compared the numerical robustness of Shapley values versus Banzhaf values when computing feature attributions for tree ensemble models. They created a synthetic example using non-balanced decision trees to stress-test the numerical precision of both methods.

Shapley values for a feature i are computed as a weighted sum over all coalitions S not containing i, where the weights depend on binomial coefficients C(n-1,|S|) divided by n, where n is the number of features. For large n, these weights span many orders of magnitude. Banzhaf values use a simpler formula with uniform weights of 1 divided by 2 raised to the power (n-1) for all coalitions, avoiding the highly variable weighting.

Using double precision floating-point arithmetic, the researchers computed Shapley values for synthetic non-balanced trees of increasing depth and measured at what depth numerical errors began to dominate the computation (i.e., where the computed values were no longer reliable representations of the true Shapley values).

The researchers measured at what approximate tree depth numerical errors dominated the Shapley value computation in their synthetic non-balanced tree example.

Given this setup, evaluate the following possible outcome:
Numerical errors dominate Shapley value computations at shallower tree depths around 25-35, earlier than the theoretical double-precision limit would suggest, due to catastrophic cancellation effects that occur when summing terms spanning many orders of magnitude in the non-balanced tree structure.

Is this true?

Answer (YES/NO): NO